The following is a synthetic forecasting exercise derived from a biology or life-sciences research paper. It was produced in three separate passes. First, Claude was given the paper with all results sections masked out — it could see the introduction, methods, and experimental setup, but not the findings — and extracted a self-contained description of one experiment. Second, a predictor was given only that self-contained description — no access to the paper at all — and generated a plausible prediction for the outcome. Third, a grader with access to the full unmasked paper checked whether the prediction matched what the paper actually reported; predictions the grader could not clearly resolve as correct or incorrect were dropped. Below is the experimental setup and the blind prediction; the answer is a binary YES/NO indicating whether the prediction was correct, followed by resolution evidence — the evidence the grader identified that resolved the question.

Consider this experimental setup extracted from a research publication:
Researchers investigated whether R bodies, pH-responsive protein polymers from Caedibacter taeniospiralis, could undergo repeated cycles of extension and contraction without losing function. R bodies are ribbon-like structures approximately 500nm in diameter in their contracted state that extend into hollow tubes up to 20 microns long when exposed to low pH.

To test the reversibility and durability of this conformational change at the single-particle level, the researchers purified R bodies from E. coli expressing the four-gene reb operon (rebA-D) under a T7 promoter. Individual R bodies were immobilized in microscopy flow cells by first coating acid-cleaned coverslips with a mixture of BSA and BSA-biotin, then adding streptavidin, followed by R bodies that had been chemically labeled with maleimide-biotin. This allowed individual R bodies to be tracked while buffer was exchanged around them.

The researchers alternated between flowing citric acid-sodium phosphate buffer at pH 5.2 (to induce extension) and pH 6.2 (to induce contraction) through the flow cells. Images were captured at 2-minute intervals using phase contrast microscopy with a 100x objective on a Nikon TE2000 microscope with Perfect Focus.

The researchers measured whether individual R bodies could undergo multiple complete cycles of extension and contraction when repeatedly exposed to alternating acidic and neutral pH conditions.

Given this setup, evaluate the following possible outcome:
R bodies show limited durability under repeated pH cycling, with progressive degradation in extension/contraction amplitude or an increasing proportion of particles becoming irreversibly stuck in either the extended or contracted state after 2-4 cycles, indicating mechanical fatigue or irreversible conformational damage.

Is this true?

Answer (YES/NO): NO